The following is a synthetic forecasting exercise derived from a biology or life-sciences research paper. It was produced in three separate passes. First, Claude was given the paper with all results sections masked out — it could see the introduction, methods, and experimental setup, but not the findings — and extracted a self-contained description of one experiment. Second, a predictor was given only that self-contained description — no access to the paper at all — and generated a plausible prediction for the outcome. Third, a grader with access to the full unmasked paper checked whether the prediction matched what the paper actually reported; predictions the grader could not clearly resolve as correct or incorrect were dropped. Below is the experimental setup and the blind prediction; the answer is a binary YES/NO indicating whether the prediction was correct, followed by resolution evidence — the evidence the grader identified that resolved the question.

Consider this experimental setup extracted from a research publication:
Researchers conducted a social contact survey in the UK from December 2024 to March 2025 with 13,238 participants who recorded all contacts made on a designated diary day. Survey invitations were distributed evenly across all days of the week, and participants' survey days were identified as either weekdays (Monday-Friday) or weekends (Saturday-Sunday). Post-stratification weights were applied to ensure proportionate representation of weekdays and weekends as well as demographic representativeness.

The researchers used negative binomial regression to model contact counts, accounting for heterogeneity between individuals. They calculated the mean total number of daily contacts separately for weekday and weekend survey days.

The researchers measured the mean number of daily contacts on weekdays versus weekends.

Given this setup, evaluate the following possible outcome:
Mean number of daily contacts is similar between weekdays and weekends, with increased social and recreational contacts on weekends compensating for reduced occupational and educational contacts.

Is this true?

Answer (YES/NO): NO